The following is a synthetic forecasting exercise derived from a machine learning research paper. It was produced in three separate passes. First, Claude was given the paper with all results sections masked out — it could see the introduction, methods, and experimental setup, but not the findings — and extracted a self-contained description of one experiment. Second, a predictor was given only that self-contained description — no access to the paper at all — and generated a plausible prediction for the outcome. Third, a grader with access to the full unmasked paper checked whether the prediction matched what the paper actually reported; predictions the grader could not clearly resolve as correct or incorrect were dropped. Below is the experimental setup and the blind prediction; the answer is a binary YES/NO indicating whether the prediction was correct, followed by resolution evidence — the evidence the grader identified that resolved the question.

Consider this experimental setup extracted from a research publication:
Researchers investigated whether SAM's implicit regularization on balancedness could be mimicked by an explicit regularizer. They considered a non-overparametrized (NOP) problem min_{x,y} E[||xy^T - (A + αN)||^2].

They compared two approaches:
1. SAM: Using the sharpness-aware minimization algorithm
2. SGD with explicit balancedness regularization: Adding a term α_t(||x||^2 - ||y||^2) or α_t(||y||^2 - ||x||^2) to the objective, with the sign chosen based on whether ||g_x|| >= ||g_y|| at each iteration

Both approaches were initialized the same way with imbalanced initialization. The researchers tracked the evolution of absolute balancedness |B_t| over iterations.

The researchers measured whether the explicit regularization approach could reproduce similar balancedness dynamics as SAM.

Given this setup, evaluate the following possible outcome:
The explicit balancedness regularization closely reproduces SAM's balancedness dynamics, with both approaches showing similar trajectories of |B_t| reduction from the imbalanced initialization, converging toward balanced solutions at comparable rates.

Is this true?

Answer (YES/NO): YES